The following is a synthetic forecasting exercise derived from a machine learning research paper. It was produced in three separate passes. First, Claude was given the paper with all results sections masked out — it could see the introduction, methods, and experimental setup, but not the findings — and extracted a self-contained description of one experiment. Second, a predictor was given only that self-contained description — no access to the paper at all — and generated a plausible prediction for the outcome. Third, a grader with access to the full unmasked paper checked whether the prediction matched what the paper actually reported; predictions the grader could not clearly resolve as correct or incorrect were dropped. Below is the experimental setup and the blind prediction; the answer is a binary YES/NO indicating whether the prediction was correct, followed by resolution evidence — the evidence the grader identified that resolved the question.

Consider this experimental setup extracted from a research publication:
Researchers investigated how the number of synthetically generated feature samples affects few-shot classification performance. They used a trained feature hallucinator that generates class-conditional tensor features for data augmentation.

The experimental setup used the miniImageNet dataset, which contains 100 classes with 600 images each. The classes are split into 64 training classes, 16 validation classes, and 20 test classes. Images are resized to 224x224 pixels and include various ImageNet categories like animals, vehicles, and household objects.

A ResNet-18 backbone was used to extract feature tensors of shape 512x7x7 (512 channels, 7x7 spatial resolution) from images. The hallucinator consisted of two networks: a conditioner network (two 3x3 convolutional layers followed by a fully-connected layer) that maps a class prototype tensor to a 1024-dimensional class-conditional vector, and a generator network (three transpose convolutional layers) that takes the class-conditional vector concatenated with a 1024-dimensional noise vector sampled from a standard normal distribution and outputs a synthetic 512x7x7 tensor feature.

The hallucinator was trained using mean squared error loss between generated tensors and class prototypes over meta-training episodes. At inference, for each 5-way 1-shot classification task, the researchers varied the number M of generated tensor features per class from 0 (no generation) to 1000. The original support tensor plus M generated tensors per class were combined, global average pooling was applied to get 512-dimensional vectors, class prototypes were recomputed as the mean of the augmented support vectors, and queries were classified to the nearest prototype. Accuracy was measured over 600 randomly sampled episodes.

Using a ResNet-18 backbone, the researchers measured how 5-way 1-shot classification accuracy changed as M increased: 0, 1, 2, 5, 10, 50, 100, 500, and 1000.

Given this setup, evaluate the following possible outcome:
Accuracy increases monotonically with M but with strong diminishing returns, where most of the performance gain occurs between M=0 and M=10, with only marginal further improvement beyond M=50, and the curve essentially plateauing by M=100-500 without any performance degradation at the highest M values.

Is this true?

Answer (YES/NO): NO